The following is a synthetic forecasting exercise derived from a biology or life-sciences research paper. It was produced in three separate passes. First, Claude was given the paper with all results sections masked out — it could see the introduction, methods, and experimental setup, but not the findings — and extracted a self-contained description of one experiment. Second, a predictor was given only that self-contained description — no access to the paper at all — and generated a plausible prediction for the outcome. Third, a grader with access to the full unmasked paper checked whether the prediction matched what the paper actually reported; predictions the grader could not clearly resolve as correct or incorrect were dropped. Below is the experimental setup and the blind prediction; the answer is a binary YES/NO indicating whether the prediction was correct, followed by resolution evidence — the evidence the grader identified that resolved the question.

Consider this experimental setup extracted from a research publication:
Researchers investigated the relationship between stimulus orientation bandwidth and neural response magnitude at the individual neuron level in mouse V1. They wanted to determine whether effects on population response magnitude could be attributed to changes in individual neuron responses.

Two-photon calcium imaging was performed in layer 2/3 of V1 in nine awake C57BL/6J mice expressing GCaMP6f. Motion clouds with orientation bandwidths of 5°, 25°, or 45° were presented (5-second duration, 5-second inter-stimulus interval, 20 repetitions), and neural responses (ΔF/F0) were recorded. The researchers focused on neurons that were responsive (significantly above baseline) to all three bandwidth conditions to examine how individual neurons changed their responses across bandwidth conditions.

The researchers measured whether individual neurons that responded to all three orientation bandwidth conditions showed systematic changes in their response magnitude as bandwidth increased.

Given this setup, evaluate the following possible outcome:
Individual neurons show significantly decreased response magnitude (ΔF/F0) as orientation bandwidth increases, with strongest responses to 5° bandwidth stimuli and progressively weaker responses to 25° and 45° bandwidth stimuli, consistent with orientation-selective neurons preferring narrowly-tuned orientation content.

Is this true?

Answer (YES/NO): NO